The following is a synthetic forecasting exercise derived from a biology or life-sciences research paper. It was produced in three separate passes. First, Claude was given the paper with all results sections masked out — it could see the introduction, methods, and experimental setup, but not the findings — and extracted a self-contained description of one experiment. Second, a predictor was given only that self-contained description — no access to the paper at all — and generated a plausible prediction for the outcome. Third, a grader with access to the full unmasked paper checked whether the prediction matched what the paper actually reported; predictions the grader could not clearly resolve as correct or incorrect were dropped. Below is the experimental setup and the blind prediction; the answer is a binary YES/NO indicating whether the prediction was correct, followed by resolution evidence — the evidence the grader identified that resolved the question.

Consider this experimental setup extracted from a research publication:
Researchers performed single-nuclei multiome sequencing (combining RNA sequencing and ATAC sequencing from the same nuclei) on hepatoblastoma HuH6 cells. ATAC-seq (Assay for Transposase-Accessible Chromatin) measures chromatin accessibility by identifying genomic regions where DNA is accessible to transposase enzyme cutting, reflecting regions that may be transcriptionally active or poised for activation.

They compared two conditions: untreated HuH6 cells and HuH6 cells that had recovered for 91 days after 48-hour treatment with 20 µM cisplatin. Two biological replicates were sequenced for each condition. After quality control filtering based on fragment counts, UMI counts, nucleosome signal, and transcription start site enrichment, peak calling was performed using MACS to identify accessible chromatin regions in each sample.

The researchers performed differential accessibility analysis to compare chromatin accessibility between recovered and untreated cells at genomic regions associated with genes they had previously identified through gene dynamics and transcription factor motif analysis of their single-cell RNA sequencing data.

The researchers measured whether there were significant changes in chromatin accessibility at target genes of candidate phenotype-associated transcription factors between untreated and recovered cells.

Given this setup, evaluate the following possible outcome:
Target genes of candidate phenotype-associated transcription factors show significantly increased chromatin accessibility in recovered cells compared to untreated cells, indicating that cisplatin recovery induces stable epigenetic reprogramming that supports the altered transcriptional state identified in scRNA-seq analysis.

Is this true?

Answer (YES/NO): NO